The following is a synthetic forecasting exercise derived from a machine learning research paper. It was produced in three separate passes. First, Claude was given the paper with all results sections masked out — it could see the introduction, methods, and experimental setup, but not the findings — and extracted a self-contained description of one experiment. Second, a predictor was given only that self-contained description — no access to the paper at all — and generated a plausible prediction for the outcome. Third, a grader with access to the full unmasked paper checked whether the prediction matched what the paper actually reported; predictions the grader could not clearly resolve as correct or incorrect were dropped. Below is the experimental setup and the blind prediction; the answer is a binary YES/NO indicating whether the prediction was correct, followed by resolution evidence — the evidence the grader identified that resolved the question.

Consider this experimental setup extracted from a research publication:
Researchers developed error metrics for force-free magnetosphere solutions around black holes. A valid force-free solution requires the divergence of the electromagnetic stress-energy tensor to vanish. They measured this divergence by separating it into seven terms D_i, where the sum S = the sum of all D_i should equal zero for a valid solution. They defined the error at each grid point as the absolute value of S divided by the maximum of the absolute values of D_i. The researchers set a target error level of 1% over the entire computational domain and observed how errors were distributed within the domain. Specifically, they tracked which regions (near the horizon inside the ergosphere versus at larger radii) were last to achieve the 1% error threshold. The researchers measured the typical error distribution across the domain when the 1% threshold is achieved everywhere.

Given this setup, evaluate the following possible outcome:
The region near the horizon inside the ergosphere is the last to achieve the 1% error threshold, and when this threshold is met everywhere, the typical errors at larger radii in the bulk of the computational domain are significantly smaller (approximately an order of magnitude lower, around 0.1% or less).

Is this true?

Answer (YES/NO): NO